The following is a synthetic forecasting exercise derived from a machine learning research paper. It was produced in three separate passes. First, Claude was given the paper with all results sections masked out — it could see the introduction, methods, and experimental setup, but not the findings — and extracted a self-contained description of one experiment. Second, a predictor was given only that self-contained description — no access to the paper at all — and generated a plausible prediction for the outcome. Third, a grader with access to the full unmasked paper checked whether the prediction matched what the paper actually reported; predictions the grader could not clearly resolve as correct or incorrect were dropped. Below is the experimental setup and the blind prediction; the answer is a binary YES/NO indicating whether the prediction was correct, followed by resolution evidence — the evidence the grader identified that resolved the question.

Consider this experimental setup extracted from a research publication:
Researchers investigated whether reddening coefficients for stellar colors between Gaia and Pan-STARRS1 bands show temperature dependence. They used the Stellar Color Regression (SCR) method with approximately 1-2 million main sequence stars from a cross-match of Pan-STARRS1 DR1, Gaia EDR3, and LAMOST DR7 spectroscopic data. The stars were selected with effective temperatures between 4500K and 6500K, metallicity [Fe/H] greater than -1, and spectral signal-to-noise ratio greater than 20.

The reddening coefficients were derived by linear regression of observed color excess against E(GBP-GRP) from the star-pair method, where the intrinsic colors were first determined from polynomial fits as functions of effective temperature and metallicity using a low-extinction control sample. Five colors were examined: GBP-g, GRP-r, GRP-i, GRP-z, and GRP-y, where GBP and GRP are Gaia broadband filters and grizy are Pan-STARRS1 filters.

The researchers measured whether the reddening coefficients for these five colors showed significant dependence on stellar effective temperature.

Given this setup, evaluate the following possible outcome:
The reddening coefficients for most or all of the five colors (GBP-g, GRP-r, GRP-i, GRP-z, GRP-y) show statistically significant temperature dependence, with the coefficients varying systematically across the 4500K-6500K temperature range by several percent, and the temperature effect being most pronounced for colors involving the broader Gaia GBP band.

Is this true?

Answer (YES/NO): NO